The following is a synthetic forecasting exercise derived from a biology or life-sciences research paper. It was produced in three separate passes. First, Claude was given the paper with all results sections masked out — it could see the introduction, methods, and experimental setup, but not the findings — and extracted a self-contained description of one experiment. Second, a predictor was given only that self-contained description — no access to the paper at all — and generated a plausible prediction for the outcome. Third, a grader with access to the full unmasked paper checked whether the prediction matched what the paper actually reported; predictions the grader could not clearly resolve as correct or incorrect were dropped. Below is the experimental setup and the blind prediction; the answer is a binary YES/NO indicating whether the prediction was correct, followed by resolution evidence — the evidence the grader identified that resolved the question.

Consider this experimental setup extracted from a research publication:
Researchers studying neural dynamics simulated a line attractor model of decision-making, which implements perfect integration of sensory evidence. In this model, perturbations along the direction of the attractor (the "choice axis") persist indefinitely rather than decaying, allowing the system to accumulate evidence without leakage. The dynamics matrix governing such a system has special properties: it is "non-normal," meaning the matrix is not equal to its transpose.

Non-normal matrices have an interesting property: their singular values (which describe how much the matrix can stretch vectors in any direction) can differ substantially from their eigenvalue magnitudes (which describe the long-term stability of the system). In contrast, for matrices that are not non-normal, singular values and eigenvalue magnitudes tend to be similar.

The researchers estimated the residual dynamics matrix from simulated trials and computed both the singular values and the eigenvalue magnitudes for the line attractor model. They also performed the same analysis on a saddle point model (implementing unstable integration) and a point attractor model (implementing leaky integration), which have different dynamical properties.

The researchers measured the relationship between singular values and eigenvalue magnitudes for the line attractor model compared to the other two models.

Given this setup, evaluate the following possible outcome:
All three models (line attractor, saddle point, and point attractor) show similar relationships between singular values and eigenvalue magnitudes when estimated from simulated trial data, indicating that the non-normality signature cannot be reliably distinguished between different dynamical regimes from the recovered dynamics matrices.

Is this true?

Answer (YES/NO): NO